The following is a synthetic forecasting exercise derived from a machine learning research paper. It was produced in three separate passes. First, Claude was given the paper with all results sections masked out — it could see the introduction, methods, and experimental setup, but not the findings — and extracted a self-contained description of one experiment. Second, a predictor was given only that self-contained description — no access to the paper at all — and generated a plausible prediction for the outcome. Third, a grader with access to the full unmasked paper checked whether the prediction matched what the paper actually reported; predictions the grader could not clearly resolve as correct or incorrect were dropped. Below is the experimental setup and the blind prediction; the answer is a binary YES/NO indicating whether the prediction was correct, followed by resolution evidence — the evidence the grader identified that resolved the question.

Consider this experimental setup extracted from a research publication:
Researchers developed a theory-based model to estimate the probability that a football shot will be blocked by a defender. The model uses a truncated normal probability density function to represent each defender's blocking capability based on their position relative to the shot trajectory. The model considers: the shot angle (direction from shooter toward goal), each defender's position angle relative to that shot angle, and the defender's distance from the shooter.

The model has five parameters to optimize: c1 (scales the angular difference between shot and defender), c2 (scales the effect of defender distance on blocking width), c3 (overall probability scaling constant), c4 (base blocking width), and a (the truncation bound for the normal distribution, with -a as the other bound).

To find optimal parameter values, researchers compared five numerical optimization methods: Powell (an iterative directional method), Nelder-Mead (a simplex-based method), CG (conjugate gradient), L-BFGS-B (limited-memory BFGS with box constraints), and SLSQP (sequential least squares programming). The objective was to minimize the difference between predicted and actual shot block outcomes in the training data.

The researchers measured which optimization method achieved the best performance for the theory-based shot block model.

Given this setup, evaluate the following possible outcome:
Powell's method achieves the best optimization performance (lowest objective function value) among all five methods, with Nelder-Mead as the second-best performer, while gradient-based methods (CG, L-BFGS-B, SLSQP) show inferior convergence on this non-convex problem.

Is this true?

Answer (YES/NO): NO